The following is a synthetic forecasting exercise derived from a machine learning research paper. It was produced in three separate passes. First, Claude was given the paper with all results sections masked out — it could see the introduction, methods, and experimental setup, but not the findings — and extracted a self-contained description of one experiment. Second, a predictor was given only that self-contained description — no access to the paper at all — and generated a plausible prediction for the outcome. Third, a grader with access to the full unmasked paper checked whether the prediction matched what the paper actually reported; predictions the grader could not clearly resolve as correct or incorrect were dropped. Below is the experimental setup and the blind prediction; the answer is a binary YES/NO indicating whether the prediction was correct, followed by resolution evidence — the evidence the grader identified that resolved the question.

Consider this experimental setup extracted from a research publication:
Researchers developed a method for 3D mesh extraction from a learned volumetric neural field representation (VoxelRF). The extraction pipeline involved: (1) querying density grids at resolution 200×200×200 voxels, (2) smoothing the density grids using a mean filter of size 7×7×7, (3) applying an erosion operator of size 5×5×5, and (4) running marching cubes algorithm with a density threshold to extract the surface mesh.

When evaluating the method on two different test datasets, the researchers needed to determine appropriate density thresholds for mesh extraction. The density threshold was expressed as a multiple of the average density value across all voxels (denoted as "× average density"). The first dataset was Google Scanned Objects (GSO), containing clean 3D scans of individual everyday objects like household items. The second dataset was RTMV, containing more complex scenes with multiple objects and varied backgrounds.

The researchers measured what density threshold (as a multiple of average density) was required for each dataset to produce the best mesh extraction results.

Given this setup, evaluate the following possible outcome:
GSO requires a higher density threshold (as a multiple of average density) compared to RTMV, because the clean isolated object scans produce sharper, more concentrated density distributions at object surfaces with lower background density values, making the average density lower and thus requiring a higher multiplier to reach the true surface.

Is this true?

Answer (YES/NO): YES